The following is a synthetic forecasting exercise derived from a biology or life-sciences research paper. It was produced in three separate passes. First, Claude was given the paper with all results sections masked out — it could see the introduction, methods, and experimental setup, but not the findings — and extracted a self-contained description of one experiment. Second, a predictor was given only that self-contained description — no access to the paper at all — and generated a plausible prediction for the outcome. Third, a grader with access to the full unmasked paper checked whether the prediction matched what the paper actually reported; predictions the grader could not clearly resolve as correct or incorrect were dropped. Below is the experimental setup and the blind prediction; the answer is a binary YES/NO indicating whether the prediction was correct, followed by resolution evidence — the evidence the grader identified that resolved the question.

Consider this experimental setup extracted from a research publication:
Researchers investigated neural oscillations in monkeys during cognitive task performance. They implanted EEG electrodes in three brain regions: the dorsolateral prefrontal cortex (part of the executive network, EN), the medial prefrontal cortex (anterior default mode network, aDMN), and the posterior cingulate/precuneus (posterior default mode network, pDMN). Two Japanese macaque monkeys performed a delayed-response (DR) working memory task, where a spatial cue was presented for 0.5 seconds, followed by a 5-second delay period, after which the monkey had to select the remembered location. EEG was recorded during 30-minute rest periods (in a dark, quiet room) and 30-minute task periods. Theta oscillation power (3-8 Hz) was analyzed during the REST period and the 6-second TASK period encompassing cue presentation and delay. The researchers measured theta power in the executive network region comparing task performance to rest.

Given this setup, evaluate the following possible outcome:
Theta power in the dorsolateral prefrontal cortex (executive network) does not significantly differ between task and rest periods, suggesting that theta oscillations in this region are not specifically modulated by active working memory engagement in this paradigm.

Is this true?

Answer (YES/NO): YES